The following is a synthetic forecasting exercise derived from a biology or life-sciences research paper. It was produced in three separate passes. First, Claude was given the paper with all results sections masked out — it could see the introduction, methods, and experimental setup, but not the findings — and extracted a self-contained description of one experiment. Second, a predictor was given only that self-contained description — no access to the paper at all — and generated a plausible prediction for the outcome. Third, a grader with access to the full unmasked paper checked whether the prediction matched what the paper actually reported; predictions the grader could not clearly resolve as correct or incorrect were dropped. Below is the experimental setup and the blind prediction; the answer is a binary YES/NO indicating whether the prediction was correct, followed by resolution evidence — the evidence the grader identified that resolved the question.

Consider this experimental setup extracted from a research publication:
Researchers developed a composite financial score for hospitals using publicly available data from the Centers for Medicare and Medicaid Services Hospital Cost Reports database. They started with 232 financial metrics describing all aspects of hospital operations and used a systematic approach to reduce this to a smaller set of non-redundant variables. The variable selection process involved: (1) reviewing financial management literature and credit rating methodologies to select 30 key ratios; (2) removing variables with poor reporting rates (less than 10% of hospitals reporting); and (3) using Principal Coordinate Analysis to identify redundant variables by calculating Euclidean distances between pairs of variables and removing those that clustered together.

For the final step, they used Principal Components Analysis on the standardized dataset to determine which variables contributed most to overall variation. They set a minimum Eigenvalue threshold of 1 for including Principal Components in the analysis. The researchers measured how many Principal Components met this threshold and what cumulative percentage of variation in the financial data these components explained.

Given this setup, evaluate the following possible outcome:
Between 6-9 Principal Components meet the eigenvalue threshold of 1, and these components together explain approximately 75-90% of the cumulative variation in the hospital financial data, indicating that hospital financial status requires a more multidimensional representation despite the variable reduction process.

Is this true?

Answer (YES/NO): YES